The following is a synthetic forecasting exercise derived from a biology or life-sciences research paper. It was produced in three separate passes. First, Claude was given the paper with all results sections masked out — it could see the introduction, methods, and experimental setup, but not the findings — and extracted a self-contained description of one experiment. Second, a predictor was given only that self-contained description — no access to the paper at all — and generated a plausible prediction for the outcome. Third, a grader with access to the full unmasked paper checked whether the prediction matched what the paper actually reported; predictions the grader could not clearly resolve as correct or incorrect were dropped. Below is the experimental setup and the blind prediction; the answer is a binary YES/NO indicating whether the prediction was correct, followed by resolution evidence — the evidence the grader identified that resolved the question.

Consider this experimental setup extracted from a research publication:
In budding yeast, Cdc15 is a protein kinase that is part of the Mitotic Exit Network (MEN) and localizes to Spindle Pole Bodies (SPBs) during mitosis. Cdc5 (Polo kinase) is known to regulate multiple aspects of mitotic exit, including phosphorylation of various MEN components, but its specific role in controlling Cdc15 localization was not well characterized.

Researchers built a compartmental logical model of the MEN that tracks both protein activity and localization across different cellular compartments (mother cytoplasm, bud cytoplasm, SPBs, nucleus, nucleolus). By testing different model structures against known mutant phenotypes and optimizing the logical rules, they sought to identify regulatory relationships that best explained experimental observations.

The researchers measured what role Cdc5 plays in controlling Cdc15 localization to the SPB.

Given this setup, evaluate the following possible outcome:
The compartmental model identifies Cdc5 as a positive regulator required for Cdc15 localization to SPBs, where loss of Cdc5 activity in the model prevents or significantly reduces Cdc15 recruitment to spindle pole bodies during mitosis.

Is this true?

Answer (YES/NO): NO